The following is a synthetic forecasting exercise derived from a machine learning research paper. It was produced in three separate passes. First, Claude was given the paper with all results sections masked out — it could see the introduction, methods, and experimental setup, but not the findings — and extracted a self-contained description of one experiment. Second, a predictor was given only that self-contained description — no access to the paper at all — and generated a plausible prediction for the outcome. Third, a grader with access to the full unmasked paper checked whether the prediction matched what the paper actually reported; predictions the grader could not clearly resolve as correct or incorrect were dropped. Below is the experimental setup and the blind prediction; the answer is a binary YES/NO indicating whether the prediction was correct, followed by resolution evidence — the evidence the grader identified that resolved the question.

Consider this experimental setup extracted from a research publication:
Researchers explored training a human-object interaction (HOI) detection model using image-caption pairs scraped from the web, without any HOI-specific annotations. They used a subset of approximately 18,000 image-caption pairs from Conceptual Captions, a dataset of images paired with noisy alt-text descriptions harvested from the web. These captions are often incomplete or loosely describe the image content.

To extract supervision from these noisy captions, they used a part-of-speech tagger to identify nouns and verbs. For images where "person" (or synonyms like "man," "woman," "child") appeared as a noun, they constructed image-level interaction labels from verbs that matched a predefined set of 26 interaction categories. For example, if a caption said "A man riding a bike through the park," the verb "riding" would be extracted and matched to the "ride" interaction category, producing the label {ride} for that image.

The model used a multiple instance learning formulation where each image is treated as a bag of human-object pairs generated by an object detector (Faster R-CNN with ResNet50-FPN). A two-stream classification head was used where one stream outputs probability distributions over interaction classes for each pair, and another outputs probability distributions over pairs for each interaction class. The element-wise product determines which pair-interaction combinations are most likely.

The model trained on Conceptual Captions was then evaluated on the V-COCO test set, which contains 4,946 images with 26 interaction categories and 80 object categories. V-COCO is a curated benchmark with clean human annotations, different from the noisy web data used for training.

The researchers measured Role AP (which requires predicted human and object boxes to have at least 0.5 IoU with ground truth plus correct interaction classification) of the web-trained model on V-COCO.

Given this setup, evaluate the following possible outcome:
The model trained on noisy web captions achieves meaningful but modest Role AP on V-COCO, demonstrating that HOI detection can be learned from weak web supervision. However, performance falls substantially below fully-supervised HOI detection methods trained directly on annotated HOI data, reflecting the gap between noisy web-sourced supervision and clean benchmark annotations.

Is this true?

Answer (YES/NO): YES